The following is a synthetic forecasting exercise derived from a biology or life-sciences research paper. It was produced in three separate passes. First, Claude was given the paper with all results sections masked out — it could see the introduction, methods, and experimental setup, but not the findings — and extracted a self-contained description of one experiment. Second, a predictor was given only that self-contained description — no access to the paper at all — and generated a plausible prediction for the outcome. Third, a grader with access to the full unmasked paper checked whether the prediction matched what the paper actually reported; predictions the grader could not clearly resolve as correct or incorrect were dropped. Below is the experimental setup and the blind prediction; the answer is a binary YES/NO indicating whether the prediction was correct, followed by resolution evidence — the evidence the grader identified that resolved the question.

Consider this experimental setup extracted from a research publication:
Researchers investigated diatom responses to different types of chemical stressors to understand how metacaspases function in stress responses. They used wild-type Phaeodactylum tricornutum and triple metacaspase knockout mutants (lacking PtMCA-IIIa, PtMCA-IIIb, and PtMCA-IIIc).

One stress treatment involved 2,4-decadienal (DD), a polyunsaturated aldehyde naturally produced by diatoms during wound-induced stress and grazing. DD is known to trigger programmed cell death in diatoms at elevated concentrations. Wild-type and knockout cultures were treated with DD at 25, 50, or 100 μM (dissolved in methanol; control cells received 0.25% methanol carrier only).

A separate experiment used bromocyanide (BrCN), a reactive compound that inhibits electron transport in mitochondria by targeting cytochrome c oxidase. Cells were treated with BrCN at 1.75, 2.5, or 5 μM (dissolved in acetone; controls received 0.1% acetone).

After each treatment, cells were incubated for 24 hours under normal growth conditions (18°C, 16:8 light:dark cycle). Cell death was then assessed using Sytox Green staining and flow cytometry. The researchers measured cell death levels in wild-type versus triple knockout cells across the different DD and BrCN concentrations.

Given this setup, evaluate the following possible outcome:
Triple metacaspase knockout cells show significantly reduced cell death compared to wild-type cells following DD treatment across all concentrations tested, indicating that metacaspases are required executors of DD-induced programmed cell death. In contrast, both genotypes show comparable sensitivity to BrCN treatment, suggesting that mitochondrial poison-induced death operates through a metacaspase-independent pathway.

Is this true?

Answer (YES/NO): NO